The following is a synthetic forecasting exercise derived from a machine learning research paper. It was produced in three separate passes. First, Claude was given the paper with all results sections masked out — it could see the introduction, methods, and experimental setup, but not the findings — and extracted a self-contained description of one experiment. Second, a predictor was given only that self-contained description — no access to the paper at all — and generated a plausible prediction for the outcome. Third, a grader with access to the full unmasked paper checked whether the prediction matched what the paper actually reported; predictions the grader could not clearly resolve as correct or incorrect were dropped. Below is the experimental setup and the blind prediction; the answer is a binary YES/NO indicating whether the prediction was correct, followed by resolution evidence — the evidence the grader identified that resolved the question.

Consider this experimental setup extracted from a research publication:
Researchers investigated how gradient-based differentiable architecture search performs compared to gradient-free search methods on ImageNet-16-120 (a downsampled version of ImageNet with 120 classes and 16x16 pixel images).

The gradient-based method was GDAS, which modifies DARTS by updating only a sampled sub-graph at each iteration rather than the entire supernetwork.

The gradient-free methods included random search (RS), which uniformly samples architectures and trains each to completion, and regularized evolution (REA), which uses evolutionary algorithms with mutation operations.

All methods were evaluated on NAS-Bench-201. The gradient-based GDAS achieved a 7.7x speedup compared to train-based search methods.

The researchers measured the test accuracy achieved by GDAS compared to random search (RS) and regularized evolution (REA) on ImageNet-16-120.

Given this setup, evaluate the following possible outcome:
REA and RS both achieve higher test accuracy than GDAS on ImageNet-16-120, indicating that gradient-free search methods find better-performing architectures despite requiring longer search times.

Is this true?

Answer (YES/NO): YES